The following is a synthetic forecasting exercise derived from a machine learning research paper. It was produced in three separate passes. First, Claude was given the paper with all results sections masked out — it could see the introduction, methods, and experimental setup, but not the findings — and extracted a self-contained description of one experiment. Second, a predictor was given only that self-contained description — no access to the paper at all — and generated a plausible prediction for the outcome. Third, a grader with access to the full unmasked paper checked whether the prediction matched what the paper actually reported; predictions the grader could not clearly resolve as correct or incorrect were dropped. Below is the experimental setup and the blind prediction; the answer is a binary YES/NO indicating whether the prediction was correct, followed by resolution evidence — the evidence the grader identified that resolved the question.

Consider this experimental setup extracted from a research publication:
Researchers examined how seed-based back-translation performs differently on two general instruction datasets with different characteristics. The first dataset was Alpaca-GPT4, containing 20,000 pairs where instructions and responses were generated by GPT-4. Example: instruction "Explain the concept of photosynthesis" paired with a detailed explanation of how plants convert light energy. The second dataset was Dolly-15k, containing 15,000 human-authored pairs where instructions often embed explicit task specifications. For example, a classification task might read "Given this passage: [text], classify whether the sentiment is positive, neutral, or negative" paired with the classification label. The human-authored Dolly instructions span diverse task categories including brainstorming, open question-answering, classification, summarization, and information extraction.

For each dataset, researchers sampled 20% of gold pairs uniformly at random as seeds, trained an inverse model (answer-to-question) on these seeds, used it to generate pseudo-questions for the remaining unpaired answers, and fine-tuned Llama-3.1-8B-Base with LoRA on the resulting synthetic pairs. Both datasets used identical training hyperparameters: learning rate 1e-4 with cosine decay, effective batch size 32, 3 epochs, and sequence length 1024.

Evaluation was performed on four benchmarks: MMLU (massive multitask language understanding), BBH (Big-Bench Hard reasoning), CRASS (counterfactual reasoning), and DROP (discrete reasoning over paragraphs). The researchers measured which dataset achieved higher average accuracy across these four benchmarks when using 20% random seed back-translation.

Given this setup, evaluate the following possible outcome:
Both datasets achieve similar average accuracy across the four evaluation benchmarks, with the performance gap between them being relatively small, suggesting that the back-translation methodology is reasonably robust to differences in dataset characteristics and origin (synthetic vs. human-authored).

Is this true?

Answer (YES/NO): NO